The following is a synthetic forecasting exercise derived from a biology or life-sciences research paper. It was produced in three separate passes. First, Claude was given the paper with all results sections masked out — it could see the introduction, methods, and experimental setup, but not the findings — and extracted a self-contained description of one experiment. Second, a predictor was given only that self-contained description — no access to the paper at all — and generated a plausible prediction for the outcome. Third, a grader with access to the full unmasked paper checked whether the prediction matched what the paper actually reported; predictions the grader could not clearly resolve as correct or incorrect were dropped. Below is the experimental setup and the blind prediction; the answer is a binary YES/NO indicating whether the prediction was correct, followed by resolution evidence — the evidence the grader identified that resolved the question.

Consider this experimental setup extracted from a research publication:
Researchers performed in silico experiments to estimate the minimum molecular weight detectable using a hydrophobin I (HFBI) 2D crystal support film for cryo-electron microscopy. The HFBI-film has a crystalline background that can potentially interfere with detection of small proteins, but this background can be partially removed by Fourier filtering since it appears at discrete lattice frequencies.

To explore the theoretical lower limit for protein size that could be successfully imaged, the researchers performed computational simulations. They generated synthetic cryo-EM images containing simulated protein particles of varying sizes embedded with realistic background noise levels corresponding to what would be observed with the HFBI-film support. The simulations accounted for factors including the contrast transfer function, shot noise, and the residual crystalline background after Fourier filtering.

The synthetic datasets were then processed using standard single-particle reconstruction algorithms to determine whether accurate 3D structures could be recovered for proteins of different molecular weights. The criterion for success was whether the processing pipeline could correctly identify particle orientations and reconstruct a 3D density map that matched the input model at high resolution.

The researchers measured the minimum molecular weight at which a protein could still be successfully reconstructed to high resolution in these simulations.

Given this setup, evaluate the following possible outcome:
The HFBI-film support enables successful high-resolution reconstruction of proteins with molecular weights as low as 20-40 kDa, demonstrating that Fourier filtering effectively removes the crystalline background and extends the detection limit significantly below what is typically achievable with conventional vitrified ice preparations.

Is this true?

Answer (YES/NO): NO